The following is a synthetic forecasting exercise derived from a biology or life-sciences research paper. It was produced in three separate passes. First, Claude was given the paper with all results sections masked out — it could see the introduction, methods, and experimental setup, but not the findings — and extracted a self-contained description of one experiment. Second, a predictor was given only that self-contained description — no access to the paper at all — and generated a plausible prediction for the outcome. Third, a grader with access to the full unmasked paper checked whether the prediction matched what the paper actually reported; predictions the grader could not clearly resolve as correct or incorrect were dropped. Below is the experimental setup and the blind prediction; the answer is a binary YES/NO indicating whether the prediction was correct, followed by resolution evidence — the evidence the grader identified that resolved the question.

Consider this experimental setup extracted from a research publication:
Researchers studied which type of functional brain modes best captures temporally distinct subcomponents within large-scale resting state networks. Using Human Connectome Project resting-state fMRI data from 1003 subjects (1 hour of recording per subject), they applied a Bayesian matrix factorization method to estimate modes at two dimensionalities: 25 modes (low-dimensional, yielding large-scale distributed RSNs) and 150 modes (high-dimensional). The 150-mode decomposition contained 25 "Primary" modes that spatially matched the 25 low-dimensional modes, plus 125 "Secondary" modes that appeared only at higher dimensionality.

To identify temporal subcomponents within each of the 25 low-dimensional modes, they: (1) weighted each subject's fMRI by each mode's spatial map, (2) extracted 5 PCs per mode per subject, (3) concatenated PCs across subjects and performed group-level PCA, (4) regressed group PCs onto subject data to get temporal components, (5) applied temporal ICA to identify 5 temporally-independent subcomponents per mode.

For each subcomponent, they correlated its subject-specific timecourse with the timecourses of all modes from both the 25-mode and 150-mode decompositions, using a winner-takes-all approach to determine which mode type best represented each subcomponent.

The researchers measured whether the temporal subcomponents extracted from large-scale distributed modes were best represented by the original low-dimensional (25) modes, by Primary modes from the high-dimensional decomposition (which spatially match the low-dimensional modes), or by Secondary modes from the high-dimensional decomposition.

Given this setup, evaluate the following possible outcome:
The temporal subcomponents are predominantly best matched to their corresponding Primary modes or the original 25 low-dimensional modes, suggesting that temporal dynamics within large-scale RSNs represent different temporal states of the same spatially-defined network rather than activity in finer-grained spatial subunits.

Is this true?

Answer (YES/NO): NO